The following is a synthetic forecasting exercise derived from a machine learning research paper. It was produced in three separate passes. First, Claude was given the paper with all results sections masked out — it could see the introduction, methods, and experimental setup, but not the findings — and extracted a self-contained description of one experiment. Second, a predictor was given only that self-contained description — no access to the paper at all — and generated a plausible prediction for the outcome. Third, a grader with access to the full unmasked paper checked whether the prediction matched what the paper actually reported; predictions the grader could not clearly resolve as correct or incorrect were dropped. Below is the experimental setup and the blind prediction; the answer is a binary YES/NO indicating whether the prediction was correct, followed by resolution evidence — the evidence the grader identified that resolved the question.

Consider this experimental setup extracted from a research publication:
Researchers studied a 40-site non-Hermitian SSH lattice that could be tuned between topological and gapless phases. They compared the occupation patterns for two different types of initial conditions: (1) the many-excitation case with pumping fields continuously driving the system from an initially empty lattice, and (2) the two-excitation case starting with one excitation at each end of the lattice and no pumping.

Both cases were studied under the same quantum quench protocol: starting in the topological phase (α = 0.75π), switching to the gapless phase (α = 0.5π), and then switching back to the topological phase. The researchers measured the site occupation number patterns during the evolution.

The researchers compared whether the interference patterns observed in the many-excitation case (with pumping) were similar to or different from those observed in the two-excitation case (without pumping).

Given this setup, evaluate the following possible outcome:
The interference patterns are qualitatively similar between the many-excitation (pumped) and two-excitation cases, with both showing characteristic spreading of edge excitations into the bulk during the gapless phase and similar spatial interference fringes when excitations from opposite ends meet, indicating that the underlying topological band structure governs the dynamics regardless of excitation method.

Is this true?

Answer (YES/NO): YES